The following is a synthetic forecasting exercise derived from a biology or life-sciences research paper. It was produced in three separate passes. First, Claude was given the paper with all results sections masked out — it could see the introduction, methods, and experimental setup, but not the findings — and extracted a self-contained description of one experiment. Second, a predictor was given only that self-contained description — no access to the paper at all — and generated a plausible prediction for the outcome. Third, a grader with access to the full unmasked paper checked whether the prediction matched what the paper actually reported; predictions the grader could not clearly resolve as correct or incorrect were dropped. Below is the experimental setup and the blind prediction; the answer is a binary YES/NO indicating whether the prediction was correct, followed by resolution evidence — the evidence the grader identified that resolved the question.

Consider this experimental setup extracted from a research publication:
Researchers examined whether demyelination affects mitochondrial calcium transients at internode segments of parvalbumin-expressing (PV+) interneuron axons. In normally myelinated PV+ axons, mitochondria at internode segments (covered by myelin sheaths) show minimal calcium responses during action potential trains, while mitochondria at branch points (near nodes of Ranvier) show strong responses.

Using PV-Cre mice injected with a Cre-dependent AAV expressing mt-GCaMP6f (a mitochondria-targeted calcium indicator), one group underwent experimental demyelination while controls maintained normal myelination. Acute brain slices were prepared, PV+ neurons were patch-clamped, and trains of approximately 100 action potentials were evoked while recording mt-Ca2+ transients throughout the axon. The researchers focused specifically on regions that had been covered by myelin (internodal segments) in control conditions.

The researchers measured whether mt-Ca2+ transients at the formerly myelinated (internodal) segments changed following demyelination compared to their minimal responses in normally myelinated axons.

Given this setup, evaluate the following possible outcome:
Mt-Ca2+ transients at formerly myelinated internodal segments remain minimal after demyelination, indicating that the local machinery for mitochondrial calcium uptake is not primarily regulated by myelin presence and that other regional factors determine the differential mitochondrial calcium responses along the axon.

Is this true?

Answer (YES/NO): NO